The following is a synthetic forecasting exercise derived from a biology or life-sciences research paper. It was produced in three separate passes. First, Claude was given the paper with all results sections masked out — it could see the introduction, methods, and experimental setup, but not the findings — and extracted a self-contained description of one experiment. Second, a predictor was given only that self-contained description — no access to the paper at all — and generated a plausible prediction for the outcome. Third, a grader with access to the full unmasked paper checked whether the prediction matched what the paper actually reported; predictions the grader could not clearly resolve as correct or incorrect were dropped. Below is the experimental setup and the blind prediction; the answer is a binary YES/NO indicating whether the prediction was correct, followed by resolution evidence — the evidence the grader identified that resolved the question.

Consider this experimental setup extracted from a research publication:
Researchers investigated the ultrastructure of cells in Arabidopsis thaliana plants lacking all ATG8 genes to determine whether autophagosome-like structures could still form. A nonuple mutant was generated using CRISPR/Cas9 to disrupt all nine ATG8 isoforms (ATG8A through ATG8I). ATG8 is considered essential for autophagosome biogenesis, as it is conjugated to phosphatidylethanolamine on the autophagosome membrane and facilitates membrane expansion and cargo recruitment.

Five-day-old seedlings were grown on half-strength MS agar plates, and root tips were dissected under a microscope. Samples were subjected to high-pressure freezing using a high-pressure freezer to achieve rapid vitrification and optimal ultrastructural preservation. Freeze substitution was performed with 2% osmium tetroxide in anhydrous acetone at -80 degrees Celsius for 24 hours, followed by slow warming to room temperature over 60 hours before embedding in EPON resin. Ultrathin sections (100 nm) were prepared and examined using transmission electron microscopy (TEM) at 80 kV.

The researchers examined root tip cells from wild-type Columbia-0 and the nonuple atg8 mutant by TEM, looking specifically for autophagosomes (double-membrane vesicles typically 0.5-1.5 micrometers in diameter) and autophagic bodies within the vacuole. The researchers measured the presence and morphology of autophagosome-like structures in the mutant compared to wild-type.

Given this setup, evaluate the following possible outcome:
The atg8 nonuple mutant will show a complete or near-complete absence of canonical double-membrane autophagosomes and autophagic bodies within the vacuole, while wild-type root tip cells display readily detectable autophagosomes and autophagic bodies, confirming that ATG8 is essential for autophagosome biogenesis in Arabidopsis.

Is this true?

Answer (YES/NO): YES